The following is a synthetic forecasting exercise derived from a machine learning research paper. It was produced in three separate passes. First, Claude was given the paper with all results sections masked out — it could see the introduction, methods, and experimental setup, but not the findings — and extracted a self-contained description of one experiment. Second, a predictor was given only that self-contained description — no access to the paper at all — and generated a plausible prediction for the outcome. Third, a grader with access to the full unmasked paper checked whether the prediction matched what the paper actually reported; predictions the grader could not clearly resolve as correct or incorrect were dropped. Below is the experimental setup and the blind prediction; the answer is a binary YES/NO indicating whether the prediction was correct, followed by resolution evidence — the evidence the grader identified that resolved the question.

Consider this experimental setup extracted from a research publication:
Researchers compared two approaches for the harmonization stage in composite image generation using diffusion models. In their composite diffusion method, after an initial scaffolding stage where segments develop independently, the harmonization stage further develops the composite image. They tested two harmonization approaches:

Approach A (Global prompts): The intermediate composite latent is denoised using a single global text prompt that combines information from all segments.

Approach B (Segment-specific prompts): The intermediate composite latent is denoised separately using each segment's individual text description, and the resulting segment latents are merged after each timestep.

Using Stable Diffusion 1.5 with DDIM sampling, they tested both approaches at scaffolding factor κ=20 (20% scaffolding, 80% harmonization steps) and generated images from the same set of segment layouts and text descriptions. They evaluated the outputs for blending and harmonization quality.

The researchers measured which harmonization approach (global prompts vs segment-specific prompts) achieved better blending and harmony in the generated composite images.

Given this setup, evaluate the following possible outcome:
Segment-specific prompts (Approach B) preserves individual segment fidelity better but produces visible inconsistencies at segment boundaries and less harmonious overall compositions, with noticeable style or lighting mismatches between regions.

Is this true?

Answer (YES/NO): NO